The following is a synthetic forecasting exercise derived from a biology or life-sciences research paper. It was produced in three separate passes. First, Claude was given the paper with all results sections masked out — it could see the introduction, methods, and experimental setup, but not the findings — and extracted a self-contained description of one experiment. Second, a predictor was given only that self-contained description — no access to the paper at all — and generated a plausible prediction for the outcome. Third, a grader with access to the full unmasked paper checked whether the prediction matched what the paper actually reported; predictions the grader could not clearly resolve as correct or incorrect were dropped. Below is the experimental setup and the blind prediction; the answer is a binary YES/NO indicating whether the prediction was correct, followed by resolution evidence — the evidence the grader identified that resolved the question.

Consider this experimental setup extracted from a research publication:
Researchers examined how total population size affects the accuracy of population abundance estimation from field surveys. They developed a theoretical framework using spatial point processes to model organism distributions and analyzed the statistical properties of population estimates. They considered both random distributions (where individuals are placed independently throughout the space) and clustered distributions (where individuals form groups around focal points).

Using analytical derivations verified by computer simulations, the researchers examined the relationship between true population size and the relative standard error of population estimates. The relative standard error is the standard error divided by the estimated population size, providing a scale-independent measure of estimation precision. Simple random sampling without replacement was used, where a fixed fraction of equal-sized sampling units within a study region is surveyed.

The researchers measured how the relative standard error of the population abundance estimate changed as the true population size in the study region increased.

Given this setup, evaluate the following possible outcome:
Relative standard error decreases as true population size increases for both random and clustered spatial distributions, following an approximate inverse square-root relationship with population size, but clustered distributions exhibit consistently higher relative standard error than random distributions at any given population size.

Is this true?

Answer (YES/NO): YES